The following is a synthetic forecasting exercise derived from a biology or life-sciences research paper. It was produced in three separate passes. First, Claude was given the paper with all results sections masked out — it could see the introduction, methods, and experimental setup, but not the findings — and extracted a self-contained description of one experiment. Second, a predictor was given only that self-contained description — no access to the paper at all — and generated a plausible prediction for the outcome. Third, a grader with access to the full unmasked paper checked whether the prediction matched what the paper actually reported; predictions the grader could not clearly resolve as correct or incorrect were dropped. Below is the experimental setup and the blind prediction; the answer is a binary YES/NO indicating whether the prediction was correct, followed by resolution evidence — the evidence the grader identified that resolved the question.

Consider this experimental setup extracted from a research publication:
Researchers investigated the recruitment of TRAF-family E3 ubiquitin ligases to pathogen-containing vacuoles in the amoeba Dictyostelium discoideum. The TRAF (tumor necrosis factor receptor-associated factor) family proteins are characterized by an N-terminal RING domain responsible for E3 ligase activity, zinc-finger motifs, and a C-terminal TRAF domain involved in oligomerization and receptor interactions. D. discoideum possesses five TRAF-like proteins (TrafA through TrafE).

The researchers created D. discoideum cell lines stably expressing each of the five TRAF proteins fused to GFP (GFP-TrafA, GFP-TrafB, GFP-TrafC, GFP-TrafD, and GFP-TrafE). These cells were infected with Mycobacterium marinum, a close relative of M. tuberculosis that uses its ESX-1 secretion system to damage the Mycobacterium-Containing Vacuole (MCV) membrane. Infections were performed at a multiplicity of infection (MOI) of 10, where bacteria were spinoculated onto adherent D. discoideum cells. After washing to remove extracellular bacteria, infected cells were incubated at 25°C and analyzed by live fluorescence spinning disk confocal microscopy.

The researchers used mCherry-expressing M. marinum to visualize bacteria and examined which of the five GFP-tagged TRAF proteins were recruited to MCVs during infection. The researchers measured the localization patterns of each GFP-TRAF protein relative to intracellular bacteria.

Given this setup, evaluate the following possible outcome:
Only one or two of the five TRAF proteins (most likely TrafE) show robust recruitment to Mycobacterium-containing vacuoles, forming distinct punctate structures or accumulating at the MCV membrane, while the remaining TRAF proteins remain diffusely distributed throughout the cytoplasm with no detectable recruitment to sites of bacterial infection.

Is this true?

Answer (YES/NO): NO